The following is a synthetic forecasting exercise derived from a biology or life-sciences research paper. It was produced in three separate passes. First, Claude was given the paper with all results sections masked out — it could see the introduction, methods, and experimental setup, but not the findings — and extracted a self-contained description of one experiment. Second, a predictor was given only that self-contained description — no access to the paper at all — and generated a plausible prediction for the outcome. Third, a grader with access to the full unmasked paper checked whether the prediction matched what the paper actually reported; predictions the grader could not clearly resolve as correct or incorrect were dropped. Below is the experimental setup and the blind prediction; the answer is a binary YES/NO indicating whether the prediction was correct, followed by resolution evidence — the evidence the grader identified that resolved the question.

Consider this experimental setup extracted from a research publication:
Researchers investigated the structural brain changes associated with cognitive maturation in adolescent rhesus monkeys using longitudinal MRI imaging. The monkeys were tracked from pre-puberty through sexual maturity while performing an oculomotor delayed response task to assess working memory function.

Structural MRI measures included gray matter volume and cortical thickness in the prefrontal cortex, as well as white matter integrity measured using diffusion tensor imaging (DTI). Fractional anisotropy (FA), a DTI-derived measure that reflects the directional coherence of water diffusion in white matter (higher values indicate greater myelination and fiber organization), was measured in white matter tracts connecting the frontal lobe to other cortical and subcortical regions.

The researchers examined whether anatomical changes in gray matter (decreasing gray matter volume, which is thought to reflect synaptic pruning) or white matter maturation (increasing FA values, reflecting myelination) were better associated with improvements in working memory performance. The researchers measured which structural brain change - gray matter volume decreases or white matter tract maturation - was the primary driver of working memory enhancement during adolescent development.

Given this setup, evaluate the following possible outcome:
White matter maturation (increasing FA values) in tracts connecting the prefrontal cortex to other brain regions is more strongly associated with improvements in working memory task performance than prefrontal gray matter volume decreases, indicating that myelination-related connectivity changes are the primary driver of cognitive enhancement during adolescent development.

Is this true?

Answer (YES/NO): YES